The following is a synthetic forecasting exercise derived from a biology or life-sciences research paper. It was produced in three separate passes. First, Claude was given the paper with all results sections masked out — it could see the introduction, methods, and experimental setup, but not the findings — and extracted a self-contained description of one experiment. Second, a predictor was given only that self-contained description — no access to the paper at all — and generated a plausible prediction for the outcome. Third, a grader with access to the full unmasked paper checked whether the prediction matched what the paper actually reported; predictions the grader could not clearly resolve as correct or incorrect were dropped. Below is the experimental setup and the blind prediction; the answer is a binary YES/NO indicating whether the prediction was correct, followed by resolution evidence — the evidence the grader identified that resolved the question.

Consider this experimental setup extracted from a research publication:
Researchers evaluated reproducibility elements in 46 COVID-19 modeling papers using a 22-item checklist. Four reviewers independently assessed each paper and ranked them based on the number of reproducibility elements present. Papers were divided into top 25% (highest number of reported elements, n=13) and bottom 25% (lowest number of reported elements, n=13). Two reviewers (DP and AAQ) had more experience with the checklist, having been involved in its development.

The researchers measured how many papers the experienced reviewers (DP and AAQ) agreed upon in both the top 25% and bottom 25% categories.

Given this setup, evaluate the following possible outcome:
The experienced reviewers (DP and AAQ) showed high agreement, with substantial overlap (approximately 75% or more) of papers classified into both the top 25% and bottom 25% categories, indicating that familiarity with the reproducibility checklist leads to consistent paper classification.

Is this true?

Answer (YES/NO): NO